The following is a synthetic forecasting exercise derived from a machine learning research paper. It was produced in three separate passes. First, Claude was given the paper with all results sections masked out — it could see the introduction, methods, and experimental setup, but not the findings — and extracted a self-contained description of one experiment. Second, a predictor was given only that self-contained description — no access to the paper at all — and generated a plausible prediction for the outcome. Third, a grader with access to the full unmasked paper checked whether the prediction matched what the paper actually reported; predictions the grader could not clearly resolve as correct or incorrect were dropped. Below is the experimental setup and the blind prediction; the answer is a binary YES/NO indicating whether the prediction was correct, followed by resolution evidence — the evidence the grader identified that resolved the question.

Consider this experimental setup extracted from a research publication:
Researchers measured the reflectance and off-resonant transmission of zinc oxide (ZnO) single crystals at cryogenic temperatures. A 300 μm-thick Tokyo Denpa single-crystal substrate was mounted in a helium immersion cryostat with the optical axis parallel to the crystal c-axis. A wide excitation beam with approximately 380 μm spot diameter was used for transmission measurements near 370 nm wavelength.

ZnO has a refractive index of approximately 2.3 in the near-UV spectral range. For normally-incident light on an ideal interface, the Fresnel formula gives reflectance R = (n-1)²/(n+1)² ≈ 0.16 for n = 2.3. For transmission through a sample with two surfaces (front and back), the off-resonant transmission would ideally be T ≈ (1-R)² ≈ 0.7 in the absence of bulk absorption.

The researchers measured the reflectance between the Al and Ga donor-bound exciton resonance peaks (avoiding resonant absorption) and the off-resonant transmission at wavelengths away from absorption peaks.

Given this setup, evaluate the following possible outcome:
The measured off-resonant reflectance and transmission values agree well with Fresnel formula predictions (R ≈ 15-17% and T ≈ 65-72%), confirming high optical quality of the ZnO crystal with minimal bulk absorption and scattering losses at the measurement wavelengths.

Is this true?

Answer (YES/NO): NO